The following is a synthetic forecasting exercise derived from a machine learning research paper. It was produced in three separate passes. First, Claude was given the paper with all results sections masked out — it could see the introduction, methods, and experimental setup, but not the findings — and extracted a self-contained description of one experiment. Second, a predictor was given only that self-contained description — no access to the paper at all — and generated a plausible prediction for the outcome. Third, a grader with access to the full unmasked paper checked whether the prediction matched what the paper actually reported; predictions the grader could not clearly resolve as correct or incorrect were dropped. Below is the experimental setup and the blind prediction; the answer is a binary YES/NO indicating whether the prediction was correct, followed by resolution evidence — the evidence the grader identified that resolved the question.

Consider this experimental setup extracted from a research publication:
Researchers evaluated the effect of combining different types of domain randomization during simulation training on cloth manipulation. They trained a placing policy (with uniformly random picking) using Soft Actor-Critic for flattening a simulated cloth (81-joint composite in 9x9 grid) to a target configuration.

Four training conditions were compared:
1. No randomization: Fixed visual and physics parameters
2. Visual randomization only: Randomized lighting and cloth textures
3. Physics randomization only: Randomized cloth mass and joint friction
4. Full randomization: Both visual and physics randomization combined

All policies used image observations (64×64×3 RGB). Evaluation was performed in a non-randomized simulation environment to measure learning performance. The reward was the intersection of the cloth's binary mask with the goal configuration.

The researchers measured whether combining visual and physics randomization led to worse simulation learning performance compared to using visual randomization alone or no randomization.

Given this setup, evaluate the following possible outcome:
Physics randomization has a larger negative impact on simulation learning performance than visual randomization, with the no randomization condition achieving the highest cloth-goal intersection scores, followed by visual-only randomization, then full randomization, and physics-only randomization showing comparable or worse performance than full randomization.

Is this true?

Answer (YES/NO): NO